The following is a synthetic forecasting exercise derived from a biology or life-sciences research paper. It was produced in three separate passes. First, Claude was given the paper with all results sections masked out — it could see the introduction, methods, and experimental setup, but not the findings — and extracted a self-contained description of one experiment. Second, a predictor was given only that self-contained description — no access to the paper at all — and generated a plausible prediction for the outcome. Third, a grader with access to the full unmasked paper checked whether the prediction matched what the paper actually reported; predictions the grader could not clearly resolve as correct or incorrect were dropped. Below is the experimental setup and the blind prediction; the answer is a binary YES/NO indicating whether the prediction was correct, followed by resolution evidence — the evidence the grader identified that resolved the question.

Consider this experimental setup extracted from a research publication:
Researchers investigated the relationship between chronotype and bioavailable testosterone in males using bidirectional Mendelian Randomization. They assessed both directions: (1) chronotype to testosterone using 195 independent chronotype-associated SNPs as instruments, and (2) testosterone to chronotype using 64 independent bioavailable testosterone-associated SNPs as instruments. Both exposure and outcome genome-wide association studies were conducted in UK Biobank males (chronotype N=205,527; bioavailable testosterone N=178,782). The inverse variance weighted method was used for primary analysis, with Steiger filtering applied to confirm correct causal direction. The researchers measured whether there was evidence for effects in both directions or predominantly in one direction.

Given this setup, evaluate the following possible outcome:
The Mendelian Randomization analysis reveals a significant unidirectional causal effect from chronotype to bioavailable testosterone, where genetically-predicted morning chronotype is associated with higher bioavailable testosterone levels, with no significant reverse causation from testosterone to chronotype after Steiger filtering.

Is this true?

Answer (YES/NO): NO